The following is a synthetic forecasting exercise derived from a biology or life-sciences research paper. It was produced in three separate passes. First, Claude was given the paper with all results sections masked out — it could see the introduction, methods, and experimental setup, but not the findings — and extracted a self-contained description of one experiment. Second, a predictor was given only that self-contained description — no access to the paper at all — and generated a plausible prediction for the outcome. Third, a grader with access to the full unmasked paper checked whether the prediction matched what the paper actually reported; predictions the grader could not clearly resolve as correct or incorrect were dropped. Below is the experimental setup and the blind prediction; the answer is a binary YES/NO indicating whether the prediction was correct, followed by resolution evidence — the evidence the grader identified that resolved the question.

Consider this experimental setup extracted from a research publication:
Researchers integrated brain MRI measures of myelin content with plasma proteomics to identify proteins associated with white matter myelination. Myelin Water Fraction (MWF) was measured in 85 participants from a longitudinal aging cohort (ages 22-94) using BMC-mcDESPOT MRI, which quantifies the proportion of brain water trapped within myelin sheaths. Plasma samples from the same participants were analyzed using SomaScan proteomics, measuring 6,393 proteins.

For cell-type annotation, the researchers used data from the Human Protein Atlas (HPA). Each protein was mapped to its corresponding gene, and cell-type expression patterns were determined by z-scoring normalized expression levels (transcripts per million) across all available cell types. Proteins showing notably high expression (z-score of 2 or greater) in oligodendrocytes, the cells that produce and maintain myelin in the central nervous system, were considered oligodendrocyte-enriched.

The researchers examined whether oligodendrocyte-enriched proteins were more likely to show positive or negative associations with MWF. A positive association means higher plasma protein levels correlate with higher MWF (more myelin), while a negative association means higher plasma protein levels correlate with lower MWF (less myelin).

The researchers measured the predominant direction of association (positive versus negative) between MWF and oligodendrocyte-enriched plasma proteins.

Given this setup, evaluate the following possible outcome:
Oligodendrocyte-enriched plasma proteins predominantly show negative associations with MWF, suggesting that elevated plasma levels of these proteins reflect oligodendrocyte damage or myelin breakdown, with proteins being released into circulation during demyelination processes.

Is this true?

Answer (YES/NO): NO